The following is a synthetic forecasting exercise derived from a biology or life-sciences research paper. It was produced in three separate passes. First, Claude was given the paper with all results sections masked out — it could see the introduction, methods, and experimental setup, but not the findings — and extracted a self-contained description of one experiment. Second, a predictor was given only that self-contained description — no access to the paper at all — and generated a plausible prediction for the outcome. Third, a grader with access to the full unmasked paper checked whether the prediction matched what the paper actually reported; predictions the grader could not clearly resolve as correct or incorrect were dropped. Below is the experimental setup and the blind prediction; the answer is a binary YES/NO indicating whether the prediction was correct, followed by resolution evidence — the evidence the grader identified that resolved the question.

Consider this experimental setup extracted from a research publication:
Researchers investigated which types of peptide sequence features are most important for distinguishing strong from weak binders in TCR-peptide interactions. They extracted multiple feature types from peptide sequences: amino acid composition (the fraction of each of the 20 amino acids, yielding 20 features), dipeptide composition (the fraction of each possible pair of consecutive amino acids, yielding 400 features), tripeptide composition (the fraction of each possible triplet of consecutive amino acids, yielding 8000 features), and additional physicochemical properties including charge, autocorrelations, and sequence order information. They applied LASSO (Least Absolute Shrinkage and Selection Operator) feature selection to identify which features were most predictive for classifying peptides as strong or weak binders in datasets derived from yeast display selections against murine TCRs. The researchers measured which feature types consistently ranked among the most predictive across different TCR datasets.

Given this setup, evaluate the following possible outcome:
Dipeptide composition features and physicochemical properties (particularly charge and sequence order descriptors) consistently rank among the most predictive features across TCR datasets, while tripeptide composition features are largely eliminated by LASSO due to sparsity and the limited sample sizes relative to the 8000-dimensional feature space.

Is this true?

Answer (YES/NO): NO